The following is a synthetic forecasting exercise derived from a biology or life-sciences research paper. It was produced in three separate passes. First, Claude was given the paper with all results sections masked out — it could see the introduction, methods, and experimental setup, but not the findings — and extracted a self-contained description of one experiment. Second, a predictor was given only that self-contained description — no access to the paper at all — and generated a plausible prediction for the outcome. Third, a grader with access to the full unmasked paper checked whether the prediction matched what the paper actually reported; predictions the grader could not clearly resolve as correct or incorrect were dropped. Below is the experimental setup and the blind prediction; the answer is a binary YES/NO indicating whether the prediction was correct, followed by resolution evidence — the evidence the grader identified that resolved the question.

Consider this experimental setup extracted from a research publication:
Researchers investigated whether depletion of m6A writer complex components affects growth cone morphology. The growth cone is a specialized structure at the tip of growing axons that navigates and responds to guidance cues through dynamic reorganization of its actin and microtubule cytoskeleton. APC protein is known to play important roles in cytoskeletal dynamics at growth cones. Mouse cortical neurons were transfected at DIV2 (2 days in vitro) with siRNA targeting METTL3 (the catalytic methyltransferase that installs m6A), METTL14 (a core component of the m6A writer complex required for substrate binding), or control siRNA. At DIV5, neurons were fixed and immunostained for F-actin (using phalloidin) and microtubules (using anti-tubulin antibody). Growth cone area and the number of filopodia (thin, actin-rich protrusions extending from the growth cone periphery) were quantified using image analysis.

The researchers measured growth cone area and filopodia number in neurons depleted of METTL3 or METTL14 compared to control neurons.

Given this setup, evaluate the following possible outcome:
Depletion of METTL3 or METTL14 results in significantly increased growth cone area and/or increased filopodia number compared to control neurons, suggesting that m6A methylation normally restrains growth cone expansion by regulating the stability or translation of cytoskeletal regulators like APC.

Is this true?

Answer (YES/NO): NO